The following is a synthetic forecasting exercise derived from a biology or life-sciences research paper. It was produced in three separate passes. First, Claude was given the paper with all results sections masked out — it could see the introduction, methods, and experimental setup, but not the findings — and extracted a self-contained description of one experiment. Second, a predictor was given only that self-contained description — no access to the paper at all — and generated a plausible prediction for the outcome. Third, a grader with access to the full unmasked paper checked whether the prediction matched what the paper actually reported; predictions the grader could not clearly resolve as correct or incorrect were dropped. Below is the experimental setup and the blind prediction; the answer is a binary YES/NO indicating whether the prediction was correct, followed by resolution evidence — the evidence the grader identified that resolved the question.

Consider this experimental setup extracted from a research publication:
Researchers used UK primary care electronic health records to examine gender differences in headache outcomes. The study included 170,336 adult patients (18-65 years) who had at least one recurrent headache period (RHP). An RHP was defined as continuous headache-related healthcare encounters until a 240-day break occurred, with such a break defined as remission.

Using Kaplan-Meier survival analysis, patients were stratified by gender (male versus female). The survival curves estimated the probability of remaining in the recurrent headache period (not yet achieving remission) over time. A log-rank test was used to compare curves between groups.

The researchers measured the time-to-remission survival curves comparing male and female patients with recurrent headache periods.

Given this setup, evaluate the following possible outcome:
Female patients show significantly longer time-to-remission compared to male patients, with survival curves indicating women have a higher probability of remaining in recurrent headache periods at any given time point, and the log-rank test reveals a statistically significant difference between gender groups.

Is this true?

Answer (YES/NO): NO